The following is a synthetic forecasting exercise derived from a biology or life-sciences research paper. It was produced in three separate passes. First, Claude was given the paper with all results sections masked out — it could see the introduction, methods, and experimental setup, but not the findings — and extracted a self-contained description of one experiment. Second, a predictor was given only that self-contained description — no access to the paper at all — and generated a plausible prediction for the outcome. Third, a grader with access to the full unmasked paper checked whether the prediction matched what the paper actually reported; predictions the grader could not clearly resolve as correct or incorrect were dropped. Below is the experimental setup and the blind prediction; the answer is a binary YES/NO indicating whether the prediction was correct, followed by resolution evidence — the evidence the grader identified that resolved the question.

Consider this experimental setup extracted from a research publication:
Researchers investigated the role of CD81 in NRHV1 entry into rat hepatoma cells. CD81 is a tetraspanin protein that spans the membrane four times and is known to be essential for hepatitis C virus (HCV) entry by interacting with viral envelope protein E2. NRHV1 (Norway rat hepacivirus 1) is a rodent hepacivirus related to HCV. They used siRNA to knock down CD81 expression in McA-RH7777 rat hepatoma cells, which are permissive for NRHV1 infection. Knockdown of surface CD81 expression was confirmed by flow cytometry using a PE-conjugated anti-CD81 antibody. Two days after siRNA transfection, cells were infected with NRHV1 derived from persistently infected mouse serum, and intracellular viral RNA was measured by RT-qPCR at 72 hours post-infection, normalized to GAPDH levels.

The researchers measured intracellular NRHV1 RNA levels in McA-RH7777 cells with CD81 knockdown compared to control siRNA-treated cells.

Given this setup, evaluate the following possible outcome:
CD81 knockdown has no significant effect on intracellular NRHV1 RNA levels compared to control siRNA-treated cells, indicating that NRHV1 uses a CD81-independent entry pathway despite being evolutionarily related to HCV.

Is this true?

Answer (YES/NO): NO